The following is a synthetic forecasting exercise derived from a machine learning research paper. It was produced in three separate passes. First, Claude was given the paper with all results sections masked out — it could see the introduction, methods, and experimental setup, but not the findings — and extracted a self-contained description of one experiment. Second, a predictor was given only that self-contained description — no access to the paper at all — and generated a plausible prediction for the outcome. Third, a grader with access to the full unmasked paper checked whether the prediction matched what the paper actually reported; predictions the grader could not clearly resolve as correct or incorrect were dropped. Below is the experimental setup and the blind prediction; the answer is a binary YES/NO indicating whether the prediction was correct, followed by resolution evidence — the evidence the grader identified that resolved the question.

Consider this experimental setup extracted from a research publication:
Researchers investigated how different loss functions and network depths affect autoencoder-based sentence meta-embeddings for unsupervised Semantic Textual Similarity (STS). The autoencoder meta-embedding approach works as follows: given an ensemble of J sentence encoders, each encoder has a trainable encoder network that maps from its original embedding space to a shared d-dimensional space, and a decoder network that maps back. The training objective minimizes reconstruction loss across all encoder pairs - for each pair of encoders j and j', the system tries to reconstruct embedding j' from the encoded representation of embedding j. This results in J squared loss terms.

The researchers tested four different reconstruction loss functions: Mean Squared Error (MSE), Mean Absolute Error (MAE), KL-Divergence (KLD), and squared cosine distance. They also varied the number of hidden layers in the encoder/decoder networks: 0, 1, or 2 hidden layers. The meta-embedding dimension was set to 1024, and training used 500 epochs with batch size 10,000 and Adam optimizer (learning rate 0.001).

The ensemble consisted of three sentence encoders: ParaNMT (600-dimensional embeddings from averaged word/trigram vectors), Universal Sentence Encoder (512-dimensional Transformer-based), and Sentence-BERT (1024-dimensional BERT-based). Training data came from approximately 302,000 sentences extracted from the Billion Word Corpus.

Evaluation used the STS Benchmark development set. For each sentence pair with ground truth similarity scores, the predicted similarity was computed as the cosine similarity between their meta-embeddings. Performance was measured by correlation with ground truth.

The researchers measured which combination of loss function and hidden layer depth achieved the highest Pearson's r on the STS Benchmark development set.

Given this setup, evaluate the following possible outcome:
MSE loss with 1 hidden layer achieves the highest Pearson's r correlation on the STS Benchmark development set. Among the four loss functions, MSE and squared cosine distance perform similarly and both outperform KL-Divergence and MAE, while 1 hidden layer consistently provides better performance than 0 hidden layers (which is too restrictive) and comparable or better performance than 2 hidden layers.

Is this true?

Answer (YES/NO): NO